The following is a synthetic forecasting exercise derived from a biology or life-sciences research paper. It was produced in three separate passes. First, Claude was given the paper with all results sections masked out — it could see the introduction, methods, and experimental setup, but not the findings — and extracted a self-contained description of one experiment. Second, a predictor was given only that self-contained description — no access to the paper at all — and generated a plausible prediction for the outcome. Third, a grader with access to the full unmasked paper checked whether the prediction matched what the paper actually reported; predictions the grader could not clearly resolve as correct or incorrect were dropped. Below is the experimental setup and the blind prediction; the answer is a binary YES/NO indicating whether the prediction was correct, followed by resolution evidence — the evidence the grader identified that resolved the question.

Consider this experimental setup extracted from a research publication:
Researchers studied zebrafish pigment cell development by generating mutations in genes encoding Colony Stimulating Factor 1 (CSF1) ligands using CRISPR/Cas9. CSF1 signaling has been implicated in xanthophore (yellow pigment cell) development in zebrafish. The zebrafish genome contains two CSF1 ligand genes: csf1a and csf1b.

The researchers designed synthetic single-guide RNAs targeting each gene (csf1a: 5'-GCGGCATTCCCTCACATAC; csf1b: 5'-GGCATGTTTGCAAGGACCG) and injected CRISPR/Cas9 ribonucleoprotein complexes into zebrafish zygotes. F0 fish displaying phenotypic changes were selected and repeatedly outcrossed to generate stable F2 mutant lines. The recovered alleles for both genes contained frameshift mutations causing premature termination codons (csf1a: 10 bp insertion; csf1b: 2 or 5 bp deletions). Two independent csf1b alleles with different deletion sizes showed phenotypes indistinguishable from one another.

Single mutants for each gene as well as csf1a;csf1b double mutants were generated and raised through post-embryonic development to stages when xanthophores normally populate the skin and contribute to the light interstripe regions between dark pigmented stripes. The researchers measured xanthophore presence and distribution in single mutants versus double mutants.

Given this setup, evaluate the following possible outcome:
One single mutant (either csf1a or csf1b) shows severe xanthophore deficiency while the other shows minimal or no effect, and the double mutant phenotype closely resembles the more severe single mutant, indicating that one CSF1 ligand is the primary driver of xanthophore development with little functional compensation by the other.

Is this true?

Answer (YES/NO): NO